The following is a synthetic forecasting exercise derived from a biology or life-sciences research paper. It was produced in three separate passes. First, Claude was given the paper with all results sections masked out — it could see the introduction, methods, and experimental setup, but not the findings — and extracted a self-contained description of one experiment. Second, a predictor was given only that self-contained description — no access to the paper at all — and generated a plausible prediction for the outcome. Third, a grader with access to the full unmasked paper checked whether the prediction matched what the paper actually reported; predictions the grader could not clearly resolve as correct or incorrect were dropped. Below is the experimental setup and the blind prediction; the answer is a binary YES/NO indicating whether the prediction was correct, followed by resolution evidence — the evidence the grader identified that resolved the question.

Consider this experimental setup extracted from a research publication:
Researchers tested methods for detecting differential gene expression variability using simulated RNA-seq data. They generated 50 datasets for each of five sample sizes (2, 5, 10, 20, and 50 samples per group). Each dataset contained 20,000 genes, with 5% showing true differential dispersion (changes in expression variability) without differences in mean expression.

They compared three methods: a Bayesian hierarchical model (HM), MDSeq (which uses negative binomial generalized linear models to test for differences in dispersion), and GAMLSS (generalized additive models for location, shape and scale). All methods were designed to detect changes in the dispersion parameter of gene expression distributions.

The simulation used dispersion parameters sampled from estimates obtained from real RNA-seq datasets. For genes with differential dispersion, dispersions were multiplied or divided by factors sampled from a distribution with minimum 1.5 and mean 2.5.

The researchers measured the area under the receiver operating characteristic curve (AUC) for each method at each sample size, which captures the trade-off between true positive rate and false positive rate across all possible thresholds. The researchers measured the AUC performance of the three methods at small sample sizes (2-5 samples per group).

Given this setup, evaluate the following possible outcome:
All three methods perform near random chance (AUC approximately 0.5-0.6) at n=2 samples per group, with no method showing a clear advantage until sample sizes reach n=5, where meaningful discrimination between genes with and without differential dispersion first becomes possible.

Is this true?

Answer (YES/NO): NO